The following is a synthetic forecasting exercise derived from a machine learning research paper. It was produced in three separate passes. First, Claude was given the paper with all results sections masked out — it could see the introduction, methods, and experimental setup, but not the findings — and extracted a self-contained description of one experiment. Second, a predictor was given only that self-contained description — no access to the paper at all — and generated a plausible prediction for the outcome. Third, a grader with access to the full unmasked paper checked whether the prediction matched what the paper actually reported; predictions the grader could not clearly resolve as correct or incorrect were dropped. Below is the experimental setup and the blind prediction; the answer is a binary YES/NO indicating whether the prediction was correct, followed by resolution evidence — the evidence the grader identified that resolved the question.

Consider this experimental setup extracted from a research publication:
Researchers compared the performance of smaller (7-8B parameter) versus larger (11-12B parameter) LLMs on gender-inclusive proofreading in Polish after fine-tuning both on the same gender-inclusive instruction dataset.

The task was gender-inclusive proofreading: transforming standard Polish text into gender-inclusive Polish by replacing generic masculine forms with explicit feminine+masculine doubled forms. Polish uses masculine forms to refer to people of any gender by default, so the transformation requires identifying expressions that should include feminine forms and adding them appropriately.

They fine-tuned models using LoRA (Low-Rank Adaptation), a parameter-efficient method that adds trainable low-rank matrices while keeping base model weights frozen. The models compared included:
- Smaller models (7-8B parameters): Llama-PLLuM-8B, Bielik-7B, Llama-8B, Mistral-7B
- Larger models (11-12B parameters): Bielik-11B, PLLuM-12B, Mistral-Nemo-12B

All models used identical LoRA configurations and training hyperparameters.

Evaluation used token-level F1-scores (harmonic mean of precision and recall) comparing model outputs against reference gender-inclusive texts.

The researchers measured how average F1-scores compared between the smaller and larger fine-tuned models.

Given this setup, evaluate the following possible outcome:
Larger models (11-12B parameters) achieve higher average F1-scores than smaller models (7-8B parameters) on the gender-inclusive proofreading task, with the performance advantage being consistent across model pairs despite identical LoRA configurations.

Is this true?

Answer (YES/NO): YES